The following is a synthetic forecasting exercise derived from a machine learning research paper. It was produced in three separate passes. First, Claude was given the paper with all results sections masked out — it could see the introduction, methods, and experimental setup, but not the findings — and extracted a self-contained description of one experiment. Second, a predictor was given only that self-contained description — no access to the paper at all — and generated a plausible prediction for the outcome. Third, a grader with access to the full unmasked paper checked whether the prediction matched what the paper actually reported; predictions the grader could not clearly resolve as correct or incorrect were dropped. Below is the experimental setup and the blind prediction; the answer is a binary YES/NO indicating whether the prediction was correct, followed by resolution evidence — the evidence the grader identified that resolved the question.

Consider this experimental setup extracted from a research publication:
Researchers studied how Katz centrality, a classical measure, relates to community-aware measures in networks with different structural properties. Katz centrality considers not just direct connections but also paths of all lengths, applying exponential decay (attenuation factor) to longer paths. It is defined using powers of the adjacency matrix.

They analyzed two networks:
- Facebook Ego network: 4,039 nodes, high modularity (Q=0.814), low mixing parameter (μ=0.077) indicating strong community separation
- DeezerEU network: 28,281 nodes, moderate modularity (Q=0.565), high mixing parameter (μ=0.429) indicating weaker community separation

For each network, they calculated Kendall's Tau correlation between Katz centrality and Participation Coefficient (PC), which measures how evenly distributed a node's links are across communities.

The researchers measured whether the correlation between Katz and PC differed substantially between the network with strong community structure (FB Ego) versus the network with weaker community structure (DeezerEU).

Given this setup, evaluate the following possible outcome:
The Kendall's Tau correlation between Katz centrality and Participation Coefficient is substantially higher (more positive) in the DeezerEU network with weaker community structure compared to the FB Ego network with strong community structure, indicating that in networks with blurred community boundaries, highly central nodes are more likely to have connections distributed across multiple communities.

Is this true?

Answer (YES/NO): NO